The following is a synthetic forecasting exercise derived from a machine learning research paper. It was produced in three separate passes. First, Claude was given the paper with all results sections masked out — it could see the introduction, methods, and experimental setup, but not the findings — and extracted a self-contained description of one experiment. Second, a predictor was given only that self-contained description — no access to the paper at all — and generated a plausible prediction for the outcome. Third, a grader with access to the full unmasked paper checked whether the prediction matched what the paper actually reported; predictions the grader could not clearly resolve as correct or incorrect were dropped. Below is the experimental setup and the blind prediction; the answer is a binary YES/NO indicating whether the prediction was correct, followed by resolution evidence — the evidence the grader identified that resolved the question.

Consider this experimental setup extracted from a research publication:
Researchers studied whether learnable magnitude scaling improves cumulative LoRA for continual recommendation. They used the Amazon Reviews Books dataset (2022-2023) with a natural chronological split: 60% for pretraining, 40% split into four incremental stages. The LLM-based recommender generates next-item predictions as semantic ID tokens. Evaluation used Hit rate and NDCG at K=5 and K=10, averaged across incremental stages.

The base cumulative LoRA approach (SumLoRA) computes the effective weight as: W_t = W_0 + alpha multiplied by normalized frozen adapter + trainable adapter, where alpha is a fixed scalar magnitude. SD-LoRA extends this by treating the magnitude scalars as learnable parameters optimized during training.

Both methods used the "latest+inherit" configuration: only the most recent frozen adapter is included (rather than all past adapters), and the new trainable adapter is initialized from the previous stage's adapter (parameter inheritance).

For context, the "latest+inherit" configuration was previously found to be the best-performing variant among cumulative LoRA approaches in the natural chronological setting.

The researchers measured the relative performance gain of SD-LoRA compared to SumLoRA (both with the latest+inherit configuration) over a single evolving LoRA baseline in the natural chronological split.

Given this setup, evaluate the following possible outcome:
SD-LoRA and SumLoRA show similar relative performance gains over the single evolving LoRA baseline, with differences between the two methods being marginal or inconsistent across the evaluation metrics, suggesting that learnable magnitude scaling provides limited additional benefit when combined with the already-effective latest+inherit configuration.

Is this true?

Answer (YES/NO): YES